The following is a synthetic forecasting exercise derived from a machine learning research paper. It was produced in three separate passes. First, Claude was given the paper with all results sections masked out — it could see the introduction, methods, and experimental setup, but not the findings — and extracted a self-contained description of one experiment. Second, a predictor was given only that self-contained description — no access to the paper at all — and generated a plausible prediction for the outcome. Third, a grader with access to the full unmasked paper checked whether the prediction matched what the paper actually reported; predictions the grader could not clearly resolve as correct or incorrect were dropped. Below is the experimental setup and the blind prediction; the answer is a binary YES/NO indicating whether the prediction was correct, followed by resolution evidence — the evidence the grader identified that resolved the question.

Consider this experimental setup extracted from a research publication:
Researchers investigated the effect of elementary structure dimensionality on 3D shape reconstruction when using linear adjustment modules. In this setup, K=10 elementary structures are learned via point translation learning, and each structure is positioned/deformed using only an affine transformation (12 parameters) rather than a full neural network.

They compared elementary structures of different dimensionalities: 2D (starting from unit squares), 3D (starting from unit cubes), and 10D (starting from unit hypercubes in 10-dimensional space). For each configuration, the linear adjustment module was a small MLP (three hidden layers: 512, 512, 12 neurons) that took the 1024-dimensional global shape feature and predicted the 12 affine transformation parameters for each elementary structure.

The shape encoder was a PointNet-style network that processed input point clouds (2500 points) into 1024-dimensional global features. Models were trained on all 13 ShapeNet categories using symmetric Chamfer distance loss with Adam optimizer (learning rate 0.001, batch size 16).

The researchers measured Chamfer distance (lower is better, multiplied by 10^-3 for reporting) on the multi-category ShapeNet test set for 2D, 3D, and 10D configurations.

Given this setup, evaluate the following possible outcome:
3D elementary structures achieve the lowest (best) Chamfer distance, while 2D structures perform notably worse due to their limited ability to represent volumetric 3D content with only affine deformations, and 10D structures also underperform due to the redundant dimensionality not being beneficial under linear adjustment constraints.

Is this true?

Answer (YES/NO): NO